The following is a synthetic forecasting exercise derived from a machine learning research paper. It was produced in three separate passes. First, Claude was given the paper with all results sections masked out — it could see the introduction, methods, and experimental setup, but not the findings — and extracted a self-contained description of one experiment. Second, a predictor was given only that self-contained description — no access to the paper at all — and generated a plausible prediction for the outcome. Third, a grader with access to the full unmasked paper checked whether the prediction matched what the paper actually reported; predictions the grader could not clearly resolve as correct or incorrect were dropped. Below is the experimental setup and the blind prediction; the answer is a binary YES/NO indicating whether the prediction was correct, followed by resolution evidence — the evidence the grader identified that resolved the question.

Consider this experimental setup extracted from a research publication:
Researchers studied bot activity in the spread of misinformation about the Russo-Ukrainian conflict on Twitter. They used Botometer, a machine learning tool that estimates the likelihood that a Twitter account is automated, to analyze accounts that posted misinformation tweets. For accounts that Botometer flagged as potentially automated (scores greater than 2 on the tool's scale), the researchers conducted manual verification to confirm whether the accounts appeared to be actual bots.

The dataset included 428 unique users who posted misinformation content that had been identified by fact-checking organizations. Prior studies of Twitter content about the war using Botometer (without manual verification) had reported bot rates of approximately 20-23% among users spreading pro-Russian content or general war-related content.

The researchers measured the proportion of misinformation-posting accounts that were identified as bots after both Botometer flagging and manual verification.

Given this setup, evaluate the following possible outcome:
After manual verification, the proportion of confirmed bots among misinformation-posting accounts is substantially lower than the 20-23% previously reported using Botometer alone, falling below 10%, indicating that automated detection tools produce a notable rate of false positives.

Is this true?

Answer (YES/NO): YES